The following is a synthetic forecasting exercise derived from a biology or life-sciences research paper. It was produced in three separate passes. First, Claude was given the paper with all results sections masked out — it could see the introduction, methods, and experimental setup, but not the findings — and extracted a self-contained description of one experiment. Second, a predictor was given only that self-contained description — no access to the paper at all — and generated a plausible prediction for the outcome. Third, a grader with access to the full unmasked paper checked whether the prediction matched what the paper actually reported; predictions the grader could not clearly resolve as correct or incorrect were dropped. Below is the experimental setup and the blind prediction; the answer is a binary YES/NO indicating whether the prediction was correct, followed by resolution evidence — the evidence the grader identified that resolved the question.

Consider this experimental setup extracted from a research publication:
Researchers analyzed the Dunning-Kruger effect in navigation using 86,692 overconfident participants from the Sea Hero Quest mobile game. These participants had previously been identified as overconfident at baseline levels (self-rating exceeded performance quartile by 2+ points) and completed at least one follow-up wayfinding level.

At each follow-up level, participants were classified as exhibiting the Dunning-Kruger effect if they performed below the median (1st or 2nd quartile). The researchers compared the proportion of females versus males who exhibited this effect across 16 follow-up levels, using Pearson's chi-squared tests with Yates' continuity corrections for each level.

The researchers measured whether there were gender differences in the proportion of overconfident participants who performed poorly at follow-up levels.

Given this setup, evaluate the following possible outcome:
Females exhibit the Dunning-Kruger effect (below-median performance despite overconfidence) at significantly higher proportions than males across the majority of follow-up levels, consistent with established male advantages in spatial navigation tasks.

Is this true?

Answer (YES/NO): YES